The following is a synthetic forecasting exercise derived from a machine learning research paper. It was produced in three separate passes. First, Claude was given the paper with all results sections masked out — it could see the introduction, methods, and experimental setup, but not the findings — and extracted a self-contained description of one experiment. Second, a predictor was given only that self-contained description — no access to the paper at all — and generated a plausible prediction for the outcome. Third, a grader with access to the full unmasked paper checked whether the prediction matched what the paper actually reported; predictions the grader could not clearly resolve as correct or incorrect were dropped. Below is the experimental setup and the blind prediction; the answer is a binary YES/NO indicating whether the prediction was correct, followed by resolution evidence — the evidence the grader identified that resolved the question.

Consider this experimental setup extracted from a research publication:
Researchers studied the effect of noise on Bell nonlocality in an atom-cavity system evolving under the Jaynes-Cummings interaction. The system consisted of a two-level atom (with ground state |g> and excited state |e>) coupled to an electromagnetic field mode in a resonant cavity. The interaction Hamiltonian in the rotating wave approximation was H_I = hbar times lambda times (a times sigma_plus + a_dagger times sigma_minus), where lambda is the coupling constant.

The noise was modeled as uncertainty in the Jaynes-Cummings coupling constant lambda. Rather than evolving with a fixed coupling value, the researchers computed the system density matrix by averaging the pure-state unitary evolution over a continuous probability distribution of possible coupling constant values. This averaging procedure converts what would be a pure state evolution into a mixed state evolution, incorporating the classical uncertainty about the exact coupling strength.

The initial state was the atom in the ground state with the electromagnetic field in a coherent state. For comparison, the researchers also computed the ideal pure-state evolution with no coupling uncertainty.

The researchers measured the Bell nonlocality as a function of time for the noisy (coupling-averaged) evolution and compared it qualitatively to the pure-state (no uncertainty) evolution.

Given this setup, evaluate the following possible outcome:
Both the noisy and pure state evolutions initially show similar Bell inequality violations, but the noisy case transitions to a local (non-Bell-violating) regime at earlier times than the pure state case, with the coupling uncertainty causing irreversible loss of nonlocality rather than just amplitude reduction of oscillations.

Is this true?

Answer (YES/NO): YES